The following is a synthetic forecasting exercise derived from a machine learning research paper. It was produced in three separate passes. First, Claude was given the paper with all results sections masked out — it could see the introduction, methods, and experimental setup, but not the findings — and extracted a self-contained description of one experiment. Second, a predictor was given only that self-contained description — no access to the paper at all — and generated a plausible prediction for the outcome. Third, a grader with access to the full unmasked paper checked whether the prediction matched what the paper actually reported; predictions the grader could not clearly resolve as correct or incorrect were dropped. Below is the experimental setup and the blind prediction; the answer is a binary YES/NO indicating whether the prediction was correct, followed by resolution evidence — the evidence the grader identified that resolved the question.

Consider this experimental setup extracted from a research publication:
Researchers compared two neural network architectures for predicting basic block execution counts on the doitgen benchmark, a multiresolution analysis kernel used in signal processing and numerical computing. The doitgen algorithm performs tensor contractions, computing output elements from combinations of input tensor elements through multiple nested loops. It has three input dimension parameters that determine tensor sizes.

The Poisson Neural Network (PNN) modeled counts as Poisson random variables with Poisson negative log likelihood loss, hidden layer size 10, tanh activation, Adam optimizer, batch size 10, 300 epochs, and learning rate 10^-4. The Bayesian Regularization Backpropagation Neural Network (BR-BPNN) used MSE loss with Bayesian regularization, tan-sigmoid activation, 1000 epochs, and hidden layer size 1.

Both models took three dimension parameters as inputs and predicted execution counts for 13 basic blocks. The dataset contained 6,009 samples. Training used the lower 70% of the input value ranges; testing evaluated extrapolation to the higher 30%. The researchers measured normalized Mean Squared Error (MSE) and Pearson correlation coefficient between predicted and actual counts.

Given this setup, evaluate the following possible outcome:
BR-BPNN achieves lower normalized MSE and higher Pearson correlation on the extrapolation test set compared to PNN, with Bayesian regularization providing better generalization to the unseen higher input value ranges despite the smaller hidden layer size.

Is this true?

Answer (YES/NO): NO